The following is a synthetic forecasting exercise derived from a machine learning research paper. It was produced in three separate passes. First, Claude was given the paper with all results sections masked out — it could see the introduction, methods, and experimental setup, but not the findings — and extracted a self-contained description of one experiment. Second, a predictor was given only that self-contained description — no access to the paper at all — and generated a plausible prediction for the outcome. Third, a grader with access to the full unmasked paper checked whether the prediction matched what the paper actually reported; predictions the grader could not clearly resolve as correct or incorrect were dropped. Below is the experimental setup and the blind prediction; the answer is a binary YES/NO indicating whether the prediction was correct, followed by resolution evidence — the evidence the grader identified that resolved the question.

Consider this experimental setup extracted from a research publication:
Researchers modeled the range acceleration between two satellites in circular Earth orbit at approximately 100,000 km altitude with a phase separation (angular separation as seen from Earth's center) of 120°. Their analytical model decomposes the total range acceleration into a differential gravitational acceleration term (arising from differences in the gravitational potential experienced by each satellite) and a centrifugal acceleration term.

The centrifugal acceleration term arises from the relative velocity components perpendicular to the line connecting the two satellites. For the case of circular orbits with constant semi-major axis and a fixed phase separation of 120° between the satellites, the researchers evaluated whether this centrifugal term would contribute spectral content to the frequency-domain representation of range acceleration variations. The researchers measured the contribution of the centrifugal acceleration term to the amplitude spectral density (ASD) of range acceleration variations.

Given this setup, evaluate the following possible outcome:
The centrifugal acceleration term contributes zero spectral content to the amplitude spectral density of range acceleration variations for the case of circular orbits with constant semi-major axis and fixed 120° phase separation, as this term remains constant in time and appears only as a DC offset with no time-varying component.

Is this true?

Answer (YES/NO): YES